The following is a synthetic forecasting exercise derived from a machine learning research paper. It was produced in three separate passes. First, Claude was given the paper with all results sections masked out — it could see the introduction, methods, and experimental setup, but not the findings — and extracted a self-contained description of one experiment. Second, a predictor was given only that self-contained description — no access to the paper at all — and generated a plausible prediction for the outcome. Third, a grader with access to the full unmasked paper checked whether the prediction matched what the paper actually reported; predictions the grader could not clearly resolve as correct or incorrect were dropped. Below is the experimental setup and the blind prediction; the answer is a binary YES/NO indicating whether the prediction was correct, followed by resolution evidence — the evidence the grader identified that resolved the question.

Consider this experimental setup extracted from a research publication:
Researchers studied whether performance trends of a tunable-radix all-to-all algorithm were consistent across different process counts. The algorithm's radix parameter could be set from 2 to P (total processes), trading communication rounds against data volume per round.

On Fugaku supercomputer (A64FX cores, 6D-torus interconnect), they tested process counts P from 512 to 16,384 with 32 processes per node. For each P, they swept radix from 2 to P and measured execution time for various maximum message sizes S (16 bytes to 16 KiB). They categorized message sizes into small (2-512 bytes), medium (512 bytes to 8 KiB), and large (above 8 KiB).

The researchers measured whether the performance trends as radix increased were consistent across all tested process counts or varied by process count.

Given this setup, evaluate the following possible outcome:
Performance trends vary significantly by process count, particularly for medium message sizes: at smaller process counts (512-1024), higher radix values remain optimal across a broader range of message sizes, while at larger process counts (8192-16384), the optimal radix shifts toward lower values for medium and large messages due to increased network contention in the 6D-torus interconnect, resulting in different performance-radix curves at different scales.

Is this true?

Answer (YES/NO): NO